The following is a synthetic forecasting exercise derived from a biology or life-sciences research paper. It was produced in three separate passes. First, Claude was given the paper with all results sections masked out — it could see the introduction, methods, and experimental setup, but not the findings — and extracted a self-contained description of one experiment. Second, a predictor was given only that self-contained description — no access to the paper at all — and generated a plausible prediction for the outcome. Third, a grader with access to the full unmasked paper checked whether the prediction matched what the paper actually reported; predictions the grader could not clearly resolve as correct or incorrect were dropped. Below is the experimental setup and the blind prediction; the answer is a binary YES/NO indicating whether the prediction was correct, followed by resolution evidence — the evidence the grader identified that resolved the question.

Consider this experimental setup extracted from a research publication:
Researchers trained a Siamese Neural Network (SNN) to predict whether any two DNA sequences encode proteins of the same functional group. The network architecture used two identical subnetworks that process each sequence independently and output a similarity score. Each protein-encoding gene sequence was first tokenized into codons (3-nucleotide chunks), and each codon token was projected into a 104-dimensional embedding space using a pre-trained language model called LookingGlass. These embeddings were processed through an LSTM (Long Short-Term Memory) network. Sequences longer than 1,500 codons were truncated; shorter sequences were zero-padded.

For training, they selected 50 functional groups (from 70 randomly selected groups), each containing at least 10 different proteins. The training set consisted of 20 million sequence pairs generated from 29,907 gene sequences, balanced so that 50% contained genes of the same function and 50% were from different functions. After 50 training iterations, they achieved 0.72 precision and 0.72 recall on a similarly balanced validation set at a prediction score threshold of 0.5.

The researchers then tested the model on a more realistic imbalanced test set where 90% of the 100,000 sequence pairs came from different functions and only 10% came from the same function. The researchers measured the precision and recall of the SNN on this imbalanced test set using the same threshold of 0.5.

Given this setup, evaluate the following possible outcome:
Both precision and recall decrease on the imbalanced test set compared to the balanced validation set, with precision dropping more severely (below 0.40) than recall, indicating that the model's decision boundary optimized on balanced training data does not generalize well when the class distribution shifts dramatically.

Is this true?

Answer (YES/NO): NO